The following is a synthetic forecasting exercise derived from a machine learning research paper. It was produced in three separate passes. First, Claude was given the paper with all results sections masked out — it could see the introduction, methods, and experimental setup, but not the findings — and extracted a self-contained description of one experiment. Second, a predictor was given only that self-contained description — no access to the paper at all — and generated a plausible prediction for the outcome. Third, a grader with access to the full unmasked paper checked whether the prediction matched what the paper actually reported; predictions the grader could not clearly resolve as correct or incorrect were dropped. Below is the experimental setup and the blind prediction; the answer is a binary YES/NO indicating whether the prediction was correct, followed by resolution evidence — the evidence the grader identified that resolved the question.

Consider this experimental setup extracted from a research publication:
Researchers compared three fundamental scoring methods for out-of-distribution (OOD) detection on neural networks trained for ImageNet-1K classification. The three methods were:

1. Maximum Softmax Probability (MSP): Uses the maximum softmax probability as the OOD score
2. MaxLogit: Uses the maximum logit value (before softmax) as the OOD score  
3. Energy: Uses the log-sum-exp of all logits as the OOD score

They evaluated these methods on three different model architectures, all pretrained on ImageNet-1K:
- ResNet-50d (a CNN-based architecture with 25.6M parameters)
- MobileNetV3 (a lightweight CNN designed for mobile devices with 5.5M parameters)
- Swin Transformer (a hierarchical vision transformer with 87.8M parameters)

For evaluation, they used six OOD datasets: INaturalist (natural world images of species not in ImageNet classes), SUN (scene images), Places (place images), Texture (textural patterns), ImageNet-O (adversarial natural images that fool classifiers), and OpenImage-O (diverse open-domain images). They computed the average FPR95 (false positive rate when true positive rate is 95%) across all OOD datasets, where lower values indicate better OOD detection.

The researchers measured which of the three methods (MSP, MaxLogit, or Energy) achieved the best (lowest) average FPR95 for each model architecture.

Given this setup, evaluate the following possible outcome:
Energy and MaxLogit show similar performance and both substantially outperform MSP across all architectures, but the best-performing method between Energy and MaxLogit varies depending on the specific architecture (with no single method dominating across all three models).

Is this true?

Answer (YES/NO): NO